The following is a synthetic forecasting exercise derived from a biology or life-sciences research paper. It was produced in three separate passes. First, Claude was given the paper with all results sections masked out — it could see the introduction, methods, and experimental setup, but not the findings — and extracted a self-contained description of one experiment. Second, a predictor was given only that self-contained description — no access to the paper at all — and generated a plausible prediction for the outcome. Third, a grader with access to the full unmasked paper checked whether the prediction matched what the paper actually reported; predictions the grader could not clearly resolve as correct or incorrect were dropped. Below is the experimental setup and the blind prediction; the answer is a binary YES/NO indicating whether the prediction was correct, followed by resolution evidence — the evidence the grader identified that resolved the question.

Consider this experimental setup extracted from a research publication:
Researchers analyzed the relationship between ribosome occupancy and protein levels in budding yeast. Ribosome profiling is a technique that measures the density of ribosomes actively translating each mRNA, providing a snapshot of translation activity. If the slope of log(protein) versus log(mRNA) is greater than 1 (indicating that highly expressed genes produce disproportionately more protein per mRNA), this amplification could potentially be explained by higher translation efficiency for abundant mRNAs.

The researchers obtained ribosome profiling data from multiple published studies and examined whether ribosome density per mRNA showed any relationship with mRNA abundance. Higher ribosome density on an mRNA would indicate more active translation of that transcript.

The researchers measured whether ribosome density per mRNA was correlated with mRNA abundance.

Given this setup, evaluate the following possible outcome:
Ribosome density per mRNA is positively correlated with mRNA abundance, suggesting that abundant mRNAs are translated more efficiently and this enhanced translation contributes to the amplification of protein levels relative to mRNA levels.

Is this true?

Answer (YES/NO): YES